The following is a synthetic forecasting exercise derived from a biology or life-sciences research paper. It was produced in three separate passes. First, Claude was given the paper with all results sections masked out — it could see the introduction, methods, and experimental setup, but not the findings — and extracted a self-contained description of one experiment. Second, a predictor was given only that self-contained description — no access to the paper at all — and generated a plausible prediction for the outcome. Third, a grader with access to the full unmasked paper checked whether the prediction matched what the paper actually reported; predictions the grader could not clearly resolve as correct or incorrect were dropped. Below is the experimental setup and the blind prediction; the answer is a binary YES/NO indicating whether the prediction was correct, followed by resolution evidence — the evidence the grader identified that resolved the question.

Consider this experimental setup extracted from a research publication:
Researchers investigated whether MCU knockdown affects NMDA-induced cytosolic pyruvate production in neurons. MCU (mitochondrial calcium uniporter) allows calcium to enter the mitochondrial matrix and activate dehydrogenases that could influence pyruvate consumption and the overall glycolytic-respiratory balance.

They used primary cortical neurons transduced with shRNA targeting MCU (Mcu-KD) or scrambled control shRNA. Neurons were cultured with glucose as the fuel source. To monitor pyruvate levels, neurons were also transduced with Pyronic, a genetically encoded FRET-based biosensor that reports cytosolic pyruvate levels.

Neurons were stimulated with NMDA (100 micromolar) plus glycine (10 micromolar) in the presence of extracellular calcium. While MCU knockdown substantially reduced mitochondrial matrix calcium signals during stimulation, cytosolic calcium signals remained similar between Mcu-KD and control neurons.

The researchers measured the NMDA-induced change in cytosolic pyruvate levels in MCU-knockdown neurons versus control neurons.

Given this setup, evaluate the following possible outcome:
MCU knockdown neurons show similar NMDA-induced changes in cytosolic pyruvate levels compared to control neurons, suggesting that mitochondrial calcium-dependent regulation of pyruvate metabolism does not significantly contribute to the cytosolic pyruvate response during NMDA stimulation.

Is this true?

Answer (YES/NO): YES